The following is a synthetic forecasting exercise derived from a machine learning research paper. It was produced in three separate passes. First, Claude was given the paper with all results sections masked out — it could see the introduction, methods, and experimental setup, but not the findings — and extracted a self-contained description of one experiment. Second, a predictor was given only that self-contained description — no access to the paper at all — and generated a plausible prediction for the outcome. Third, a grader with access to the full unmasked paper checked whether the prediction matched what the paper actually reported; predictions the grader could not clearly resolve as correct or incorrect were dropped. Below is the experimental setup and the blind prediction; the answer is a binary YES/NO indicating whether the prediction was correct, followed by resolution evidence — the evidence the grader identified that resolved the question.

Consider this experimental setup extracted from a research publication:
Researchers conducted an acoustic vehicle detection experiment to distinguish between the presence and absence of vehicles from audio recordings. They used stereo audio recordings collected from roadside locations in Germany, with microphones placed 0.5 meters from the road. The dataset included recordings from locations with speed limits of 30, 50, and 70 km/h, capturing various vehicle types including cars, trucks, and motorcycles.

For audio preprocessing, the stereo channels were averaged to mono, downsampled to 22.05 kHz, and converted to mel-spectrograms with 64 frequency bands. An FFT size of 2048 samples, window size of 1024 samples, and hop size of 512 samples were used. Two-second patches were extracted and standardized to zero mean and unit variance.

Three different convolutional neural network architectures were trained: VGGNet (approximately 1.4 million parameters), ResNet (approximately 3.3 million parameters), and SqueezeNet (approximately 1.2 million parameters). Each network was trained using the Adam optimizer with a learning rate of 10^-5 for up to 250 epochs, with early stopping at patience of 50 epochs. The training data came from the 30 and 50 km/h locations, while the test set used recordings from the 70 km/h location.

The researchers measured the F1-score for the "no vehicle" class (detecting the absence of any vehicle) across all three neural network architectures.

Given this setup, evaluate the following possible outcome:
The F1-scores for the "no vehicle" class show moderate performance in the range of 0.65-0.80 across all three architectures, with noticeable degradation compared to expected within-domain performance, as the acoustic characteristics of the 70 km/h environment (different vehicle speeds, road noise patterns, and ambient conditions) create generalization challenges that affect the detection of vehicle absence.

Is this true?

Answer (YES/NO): NO